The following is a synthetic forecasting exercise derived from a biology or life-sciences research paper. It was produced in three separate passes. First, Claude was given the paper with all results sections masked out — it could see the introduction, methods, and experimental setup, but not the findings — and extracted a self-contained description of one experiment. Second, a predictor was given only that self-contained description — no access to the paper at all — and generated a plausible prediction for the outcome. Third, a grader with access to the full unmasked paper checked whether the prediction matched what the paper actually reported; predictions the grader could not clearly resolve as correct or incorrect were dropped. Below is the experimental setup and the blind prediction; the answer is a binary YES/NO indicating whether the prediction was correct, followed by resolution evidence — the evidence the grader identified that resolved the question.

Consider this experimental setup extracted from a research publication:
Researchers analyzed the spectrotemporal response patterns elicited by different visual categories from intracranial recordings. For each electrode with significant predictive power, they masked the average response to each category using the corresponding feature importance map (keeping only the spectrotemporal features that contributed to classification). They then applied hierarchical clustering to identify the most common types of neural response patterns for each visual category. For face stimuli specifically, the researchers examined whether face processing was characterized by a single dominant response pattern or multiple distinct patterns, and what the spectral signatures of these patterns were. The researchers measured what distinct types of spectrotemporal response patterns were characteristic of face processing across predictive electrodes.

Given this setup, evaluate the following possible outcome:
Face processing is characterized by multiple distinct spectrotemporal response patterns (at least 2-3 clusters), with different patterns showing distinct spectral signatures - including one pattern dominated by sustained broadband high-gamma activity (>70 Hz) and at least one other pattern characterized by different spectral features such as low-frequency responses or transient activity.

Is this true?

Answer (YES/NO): NO